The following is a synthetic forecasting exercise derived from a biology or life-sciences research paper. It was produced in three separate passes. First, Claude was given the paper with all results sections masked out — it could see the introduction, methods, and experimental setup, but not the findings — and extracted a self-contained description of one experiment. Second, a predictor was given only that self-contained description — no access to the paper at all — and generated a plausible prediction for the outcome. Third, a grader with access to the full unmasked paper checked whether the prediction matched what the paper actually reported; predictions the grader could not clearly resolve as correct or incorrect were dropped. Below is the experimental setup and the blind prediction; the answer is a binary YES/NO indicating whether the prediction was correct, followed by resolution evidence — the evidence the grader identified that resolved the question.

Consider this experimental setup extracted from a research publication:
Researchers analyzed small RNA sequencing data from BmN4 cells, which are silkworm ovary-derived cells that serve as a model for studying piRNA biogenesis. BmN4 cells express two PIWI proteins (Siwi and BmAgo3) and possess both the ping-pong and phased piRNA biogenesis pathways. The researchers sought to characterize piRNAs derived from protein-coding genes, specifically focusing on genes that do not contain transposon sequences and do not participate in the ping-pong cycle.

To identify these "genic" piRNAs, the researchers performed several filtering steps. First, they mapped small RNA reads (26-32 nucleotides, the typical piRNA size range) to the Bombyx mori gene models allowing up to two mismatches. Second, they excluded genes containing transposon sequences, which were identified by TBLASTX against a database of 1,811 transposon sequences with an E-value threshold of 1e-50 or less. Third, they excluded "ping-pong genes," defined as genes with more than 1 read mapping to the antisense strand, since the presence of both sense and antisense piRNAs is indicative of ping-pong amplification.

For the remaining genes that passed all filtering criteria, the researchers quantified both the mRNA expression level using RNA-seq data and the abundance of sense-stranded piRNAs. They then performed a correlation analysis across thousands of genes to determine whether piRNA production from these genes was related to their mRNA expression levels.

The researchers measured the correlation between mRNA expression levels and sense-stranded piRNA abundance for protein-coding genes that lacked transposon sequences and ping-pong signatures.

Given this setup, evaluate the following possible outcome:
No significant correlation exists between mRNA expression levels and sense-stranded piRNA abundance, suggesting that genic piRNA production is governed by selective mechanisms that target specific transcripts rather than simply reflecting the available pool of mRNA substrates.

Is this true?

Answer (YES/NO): NO